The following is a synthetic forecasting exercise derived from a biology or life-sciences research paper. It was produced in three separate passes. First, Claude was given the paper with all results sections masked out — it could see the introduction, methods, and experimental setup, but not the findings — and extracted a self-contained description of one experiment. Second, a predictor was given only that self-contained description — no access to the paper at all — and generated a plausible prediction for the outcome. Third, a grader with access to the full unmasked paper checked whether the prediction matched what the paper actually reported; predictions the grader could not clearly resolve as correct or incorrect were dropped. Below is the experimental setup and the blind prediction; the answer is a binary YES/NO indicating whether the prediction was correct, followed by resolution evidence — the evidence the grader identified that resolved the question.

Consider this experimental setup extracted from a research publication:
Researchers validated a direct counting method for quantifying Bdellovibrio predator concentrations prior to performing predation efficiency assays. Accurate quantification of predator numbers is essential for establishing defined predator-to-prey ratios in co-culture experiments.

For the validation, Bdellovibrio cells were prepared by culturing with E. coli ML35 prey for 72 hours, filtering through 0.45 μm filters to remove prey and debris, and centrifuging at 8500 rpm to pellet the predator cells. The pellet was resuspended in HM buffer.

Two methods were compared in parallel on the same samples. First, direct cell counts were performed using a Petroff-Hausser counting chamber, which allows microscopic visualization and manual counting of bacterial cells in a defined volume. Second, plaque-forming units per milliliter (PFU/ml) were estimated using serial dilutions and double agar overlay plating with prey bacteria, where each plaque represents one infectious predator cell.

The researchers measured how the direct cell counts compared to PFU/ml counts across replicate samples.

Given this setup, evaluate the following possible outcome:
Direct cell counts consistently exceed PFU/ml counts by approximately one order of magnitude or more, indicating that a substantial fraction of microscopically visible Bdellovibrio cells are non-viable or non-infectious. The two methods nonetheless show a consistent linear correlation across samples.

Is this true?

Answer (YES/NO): NO